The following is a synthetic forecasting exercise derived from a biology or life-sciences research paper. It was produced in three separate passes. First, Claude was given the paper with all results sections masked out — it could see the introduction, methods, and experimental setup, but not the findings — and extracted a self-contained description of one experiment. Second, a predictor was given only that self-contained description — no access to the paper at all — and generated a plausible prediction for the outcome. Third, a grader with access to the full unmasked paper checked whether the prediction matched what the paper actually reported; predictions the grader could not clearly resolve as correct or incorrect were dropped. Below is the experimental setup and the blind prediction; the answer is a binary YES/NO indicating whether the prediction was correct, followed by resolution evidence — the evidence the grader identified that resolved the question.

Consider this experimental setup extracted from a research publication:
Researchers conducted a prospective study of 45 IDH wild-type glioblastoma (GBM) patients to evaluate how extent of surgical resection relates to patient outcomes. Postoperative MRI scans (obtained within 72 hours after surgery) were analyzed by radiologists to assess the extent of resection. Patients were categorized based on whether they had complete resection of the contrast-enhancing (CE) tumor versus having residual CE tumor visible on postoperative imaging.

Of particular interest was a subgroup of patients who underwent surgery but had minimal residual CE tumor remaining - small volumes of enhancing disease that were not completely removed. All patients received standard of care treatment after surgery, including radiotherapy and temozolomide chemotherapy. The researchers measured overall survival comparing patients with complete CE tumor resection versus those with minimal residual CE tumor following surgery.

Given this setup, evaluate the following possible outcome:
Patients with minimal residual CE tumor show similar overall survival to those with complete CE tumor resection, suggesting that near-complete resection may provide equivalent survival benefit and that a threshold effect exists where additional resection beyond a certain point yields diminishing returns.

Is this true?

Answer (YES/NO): NO